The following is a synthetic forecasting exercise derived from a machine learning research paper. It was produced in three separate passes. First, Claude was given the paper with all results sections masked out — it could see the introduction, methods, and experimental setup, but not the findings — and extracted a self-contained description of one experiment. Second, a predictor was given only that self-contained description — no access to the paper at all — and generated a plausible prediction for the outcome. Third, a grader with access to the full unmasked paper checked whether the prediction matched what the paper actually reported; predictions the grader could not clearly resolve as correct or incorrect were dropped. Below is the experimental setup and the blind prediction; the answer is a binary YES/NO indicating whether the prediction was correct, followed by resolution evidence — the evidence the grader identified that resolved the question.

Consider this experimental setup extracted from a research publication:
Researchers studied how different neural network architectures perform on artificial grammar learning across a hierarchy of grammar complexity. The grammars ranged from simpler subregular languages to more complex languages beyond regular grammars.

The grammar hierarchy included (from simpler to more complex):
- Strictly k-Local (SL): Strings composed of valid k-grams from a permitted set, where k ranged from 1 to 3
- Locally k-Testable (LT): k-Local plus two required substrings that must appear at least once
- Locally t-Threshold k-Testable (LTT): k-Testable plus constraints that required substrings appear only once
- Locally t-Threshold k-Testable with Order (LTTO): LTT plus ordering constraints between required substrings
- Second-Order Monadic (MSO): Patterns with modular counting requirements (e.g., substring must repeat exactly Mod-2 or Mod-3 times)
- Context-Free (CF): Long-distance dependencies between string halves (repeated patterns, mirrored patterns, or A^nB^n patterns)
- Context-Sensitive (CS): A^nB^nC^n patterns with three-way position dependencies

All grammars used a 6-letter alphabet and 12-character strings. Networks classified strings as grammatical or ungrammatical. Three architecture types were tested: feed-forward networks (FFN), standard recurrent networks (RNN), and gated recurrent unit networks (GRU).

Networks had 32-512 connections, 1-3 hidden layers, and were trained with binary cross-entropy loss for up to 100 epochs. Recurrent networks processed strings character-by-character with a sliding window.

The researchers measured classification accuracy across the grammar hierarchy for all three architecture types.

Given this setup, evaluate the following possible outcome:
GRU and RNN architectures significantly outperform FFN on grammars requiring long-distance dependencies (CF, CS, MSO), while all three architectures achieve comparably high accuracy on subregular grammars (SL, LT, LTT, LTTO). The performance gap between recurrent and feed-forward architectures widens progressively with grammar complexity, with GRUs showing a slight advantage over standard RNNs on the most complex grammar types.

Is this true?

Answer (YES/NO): NO